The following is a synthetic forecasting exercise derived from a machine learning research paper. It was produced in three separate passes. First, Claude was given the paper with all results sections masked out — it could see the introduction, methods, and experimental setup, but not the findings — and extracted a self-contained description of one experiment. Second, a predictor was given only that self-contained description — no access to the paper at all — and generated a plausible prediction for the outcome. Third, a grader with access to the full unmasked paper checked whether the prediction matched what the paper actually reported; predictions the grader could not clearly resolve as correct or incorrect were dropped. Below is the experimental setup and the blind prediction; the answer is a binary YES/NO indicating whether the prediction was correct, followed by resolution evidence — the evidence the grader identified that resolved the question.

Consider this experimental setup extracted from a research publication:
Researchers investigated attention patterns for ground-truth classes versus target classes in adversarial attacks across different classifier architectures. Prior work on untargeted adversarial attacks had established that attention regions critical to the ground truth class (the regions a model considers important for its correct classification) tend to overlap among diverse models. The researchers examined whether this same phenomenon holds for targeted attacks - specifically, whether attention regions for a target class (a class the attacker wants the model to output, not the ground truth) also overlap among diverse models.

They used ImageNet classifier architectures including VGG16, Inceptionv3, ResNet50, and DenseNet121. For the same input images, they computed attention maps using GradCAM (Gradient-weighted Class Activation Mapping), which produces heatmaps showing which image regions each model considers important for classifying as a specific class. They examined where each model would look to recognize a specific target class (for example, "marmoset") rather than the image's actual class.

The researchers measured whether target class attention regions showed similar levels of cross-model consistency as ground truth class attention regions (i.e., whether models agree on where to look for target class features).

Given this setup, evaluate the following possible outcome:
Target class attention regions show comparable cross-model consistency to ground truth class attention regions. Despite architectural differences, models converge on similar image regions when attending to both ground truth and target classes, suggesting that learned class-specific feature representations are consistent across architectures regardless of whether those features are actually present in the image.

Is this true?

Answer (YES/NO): NO